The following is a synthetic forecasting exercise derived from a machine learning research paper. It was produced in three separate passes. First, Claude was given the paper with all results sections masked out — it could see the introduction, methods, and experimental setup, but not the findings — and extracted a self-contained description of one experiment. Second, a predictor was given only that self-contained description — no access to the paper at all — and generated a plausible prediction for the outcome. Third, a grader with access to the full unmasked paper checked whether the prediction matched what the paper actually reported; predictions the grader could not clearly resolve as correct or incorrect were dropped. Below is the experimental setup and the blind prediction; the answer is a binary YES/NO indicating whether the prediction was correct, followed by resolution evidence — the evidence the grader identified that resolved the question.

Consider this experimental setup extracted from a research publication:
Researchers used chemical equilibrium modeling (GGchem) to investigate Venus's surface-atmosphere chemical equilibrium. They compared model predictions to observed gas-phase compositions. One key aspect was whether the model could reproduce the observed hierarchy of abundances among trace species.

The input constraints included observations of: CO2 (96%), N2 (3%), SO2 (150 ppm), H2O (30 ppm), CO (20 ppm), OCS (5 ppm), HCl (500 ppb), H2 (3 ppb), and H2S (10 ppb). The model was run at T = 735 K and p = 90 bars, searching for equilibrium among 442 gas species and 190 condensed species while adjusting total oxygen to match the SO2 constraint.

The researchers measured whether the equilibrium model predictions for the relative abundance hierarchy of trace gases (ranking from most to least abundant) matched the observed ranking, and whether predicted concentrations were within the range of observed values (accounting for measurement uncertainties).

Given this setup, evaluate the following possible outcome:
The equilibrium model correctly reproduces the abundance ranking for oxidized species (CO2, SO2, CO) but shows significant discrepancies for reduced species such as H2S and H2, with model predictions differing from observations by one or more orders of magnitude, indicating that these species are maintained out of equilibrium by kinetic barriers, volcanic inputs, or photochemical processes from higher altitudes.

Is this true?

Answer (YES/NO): NO